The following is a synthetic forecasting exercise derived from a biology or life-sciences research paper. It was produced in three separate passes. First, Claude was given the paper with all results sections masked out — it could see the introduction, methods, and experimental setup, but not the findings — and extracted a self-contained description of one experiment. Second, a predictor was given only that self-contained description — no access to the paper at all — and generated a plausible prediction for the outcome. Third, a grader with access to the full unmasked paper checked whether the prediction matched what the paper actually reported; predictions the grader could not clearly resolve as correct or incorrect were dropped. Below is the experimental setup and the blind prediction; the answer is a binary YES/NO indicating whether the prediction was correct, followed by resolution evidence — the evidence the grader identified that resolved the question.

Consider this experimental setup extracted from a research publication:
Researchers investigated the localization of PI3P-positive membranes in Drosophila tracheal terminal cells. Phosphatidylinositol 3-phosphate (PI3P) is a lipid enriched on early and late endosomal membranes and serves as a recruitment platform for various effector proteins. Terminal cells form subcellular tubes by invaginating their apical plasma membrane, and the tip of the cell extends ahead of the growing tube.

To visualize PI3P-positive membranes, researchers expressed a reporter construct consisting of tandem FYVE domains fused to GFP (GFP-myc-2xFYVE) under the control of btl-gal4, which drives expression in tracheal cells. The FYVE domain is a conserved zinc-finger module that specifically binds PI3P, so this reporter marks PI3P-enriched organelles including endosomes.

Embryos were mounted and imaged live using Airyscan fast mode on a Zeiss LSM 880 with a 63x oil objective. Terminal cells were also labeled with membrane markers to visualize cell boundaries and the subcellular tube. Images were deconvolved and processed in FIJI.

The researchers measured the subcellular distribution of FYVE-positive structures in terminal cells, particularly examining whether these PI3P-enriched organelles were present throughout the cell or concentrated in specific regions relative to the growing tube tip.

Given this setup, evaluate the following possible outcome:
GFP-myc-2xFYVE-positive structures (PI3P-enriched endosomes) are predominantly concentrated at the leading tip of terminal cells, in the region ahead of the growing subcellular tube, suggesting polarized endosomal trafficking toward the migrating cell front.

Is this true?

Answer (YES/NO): YES